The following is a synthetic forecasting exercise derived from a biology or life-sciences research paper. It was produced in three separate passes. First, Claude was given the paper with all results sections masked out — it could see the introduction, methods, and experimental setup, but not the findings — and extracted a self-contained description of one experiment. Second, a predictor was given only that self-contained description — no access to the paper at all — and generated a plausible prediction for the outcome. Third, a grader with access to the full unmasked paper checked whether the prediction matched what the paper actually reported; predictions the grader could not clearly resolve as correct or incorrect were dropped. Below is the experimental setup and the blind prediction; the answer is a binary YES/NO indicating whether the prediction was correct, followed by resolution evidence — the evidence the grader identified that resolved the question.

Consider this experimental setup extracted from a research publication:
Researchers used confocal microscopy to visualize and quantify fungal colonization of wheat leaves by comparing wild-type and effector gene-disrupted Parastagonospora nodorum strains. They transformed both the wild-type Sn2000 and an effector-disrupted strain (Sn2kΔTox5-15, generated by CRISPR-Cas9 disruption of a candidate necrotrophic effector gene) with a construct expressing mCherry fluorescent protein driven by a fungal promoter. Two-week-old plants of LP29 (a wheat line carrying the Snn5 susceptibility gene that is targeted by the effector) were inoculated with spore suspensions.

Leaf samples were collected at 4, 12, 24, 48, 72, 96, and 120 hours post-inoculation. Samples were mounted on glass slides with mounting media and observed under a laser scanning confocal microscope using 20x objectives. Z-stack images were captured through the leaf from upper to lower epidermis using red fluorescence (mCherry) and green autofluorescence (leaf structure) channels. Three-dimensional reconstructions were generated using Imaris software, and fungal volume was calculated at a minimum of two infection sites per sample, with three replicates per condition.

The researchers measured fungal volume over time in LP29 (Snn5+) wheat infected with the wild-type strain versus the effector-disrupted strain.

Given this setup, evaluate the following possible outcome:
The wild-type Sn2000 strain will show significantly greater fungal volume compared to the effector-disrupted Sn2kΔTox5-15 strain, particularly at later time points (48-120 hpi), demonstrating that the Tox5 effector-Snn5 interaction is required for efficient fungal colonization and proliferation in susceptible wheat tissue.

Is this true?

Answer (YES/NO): YES